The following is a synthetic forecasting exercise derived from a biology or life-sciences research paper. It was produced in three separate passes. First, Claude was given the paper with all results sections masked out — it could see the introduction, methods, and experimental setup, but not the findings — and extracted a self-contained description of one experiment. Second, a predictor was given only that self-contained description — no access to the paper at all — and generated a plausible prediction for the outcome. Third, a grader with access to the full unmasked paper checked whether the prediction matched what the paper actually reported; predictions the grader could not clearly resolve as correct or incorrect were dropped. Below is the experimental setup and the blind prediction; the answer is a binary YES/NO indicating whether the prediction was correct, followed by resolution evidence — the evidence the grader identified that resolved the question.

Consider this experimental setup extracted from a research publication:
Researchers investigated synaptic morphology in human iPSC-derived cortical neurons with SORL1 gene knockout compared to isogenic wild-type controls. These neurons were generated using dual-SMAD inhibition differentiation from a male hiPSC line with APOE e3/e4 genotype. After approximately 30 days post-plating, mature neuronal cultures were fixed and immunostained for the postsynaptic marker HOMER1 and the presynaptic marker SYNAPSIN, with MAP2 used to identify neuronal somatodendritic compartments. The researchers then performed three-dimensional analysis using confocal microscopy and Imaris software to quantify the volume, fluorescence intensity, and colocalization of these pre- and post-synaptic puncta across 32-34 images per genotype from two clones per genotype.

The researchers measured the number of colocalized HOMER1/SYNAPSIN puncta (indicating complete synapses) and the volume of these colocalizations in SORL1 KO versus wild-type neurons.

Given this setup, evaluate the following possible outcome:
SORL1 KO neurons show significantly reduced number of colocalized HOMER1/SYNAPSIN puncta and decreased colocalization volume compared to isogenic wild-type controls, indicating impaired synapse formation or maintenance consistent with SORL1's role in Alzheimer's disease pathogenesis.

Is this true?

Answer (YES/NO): NO